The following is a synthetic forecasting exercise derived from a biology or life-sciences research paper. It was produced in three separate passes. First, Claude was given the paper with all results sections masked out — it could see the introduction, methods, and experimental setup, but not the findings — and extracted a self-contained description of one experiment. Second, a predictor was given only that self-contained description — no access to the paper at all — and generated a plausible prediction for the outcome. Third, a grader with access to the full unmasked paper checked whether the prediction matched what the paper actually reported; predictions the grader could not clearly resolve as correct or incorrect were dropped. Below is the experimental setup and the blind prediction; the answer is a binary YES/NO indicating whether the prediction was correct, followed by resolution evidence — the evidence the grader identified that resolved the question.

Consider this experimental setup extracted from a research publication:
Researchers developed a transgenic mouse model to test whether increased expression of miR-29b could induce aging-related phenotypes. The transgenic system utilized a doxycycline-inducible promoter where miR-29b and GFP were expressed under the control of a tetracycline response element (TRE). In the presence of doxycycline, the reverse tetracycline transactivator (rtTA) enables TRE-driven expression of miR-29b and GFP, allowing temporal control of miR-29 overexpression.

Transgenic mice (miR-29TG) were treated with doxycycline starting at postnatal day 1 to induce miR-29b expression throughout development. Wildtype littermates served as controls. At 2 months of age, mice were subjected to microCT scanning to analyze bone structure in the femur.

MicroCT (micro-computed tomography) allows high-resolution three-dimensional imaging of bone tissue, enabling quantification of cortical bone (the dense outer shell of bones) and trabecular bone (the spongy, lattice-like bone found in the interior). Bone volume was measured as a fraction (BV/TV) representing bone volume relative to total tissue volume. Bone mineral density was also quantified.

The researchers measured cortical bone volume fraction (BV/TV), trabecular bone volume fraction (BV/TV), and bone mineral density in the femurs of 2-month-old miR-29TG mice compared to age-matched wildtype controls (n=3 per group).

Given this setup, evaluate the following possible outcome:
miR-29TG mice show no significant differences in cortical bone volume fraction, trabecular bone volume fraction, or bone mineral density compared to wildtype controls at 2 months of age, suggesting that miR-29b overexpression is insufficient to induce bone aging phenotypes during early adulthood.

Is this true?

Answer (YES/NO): NO